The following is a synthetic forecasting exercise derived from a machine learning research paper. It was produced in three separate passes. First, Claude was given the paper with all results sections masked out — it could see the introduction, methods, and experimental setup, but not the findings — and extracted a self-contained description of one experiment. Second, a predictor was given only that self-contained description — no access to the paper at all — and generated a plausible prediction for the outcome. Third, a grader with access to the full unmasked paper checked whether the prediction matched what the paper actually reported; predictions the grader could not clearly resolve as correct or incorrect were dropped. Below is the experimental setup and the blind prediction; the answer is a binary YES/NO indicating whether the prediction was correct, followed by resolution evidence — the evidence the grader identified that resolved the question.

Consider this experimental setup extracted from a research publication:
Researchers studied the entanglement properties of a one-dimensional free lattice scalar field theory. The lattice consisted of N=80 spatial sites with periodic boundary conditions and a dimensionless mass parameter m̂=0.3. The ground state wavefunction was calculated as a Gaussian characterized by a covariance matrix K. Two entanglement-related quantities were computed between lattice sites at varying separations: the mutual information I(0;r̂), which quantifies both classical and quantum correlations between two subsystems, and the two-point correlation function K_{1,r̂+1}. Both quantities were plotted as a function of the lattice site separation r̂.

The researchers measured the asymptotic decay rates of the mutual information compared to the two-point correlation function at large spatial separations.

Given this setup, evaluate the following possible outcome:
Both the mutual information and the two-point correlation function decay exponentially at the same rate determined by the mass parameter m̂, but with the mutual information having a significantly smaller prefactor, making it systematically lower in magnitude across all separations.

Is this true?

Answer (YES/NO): NO